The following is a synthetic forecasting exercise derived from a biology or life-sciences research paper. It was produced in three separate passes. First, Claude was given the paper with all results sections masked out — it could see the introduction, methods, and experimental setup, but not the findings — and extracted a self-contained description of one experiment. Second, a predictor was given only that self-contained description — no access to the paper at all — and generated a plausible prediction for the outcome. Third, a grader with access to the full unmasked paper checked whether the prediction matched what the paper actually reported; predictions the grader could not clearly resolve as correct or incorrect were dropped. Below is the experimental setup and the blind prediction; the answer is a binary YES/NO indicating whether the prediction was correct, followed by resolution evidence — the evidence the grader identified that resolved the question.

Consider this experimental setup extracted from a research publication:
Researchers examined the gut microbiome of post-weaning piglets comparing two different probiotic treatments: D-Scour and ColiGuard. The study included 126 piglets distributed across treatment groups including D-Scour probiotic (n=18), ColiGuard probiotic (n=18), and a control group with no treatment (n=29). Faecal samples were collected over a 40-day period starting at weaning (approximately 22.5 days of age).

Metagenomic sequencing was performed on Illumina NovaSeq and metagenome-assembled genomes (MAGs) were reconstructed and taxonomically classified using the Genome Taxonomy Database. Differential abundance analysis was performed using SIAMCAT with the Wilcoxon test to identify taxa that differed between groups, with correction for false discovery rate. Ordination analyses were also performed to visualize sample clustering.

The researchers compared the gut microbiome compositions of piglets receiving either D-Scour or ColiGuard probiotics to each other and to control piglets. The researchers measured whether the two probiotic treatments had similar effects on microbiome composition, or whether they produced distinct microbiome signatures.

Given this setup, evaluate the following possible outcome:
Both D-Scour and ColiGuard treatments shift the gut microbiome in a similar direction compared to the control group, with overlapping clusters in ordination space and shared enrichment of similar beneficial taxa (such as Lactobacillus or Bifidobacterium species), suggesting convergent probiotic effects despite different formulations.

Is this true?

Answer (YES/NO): NO